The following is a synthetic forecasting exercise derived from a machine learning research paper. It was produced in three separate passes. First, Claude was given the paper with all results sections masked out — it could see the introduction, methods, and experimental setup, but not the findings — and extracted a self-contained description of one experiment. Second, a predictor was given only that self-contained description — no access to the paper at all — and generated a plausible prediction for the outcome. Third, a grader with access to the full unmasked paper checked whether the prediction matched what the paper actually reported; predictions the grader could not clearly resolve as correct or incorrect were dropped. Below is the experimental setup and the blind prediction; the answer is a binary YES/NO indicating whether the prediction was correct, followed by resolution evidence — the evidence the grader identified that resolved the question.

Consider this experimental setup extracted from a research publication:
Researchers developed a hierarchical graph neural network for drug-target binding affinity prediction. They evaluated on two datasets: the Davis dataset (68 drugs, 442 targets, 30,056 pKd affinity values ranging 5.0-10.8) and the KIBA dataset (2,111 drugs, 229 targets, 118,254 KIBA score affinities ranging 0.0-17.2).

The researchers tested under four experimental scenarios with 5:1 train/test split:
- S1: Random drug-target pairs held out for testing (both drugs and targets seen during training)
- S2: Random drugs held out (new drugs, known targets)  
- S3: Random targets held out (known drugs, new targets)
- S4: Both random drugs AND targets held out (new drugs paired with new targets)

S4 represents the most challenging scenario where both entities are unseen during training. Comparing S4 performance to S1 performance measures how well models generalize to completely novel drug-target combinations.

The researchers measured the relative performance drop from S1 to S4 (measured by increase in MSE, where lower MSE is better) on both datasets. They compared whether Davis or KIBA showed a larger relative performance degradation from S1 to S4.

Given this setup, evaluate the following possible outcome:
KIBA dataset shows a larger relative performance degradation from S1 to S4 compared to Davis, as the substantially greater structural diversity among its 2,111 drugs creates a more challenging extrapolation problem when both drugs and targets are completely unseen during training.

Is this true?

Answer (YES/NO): YES